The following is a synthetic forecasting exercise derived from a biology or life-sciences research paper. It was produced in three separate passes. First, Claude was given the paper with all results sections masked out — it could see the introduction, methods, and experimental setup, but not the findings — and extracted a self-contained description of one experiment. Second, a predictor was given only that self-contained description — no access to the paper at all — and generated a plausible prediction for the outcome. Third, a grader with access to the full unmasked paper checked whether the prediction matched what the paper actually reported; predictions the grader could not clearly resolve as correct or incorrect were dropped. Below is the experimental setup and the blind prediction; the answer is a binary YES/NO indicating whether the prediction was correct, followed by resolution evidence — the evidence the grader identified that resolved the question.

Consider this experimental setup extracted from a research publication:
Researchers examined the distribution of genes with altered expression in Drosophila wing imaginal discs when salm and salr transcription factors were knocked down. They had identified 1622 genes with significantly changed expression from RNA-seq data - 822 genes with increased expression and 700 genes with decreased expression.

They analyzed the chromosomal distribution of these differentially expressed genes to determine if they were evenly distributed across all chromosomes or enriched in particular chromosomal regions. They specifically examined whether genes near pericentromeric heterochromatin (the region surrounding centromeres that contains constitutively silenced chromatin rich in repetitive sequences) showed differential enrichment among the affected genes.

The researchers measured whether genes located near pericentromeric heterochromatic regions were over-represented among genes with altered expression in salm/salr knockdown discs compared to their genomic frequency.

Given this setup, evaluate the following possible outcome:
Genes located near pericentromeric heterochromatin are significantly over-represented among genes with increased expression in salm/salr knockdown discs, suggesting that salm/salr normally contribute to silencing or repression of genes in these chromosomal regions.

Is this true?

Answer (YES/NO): YES